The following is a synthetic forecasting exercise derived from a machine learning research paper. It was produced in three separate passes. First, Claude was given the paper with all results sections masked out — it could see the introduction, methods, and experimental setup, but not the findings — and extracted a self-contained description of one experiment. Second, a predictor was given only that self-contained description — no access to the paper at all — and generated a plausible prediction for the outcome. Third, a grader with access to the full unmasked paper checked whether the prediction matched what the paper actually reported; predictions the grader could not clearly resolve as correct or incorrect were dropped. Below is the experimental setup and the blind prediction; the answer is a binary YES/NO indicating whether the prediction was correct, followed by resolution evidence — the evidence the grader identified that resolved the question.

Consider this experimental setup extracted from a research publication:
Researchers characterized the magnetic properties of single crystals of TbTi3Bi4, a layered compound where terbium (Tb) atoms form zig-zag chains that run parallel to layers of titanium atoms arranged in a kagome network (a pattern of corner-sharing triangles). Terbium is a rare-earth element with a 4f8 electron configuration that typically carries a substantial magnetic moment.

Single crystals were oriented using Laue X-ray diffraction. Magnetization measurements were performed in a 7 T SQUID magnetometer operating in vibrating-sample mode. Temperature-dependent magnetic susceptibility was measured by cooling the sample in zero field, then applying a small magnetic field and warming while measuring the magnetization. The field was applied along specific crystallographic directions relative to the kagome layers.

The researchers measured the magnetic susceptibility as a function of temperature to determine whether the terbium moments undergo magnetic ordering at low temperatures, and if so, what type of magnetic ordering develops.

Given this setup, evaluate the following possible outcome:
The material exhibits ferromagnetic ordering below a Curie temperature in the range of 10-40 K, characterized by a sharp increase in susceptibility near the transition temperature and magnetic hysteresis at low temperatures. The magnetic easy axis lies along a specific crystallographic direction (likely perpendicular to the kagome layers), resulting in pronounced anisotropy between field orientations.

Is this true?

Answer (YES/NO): NO